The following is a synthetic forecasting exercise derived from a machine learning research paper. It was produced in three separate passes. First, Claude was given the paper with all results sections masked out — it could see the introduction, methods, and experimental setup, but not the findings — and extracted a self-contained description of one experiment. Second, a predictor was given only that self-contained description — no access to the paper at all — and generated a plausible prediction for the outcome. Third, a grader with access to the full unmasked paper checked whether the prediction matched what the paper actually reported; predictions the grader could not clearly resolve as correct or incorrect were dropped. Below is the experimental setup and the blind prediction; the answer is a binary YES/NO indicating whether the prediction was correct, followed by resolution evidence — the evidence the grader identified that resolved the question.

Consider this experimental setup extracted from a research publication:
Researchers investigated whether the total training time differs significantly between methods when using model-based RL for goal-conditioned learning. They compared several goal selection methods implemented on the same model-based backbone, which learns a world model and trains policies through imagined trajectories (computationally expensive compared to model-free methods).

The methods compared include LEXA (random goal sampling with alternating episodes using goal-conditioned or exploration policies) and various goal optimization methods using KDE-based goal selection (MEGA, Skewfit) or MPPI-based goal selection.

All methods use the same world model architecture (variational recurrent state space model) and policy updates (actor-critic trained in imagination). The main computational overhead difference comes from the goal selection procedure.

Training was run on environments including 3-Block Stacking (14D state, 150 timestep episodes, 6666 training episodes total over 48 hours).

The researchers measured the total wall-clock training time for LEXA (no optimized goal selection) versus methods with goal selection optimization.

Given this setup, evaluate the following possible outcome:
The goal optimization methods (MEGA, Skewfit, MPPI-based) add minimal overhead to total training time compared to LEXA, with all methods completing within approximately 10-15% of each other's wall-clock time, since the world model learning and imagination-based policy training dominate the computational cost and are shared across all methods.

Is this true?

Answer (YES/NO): YES